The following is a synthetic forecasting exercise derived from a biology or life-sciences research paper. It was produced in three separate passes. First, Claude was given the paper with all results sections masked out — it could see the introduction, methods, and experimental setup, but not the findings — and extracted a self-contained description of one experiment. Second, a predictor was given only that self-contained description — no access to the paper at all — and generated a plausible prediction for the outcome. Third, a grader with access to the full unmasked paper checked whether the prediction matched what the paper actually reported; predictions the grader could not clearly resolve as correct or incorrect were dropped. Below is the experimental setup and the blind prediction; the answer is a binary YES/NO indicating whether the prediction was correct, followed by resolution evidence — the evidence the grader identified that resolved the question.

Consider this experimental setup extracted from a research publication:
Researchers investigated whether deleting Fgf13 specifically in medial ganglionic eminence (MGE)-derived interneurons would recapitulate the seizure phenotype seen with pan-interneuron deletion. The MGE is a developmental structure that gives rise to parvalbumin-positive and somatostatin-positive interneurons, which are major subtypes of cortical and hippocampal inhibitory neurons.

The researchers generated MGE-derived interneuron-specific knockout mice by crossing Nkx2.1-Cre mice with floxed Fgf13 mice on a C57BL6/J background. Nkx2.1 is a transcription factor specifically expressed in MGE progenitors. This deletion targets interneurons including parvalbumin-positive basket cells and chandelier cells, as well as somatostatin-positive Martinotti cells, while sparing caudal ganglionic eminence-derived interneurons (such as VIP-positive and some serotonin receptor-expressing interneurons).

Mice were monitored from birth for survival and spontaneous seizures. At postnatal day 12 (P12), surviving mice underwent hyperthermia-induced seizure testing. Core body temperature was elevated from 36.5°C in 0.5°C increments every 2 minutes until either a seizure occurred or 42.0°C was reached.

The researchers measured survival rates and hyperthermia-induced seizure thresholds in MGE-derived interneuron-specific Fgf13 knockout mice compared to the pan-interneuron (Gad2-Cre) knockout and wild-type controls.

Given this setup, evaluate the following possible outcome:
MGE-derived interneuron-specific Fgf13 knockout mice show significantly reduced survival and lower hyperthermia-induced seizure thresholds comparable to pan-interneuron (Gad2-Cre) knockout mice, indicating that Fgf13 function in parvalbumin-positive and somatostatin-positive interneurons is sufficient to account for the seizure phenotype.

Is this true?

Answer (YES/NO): NO